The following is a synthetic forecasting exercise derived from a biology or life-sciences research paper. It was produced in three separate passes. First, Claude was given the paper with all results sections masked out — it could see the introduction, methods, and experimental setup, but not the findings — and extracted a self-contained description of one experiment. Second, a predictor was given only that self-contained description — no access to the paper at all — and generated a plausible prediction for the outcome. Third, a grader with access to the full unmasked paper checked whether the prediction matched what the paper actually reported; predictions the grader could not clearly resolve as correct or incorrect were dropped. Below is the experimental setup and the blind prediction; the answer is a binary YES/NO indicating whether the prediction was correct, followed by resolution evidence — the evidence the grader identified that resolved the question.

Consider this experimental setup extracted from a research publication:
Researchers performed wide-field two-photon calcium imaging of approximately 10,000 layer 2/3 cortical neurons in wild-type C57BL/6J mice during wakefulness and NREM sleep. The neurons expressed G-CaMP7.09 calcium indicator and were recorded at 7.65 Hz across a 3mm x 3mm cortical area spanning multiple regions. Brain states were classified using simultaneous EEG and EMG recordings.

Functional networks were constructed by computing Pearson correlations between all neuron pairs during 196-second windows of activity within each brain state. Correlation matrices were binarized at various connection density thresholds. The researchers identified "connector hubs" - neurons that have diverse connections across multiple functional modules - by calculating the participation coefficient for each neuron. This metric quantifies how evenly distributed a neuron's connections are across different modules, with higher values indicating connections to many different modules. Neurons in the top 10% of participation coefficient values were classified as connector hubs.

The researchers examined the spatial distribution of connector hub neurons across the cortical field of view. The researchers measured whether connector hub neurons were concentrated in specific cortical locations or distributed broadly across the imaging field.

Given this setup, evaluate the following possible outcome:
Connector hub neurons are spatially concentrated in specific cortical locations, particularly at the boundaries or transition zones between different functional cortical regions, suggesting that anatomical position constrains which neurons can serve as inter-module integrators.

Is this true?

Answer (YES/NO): NO